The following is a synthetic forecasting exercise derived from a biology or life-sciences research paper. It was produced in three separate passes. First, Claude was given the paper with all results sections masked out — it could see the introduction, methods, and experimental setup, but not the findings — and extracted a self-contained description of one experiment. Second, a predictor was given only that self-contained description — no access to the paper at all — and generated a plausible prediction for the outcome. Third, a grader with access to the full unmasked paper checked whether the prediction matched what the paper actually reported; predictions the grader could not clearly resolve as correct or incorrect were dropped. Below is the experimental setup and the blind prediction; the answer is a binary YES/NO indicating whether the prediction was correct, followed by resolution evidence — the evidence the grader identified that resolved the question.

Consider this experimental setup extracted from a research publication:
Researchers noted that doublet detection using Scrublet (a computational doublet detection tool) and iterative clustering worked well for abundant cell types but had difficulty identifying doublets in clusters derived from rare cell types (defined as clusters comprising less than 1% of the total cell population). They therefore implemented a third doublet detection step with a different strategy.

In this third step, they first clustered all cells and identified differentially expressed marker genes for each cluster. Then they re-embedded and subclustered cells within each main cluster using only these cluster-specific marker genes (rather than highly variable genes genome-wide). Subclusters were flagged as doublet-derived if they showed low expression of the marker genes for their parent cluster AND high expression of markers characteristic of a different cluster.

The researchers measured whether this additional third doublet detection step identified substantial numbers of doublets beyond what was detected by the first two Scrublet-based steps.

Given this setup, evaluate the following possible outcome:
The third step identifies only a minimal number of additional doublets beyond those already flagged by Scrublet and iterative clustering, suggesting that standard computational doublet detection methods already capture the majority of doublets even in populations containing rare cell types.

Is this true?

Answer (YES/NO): NO